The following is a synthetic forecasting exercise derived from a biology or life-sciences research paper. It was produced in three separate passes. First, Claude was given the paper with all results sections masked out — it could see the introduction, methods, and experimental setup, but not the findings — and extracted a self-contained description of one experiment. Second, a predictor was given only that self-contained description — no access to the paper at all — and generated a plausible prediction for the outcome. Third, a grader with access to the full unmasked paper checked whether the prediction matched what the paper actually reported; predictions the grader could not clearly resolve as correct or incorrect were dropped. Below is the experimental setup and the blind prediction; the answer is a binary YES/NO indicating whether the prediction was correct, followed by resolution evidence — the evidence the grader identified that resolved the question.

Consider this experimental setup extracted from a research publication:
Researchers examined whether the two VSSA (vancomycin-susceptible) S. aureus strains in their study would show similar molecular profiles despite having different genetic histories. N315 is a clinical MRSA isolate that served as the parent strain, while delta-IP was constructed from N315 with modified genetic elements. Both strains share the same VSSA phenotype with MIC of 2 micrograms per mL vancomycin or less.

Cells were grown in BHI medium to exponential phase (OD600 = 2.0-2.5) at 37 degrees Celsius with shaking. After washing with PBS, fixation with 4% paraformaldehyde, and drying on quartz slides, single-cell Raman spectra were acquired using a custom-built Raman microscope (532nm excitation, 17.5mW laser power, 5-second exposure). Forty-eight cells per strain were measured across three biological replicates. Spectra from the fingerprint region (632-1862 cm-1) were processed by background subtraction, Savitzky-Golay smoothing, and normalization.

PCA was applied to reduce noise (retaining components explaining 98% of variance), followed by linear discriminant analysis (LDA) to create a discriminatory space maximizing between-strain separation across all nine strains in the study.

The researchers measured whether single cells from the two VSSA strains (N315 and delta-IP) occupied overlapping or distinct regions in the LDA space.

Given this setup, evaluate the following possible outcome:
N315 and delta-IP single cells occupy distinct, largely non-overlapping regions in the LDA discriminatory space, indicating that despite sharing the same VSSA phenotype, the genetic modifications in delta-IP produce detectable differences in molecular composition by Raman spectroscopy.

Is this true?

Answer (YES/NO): YES